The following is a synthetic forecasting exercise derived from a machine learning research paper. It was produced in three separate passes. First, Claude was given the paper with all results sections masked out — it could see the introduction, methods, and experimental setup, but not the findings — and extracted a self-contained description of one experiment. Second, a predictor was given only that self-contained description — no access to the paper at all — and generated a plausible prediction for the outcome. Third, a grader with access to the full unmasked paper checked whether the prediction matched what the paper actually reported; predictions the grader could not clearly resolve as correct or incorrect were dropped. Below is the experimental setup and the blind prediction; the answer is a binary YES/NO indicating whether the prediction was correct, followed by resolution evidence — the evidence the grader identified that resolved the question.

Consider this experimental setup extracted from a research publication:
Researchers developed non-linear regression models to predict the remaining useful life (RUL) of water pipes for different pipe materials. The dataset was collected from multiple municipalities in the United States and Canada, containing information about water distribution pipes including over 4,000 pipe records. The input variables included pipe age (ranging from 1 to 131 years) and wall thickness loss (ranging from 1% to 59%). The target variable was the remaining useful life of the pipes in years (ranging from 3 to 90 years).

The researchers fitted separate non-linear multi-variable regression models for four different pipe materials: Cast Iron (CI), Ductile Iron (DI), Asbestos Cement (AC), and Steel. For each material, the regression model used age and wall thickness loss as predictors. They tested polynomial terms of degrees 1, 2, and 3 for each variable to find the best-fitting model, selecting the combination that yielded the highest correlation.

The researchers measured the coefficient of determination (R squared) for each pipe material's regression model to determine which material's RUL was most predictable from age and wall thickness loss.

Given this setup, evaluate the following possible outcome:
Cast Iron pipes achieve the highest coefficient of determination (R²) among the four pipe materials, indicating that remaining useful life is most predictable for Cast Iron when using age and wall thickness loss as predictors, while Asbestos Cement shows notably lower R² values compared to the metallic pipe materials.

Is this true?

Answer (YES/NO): NO